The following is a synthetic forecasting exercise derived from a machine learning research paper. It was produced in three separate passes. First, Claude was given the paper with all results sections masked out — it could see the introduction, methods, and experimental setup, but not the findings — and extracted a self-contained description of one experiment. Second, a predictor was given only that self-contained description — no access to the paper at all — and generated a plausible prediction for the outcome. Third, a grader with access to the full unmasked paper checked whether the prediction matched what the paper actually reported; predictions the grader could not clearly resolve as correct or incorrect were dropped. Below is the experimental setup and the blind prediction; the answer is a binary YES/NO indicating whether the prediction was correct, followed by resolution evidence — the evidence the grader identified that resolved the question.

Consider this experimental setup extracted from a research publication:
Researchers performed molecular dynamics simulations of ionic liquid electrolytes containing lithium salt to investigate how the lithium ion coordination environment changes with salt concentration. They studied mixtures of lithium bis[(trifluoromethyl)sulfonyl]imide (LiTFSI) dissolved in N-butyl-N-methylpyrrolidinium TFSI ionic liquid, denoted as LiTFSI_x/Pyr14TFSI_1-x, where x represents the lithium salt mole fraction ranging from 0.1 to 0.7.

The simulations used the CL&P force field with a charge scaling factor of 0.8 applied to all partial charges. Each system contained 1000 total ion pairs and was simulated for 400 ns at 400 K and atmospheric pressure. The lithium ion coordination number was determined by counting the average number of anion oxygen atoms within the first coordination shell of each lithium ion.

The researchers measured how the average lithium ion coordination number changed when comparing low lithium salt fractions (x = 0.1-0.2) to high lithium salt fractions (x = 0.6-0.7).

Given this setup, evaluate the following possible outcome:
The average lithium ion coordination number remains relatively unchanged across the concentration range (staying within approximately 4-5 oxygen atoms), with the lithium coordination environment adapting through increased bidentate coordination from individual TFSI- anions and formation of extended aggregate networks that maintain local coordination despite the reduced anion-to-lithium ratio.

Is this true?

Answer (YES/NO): NO